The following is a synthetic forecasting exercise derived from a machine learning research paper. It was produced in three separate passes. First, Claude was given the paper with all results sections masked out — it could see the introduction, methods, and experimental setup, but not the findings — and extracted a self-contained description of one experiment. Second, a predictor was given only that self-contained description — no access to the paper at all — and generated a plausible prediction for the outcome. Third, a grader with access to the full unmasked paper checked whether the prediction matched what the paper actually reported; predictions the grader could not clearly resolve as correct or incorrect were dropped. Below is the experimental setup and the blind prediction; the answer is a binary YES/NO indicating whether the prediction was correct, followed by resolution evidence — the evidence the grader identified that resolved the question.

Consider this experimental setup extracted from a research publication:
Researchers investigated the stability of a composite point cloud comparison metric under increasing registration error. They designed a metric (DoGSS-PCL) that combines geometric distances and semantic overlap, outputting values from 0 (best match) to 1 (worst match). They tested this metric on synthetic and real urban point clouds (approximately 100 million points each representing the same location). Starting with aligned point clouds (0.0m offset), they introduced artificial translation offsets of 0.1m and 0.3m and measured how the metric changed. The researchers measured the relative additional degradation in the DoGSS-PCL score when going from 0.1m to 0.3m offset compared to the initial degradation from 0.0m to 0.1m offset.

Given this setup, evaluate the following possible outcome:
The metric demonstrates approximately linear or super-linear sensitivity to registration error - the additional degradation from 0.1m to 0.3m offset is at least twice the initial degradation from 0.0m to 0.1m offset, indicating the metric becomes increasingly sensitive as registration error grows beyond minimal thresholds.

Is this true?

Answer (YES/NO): NO